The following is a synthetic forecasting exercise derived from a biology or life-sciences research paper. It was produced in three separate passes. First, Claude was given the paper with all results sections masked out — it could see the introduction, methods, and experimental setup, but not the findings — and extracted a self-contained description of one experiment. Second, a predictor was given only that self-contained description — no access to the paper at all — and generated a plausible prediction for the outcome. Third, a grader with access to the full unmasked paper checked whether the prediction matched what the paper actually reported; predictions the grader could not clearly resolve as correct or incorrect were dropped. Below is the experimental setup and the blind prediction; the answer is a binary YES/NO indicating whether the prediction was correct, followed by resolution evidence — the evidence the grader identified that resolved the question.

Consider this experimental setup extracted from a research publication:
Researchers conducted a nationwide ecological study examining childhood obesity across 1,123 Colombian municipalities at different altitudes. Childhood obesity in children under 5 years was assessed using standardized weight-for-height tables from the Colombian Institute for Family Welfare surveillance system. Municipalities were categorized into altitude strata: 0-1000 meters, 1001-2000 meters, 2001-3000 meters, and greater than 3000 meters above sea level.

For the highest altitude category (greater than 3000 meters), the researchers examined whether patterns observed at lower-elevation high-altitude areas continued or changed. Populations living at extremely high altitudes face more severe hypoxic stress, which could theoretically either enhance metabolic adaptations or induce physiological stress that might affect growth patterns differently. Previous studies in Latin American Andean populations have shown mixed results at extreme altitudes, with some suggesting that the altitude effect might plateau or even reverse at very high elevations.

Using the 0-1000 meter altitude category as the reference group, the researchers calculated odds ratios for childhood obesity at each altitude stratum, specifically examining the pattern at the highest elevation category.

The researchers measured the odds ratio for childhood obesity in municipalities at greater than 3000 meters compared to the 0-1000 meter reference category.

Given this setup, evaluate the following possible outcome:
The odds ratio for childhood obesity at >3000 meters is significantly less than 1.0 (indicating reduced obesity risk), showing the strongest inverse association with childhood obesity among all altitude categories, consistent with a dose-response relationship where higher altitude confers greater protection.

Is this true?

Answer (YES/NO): NO